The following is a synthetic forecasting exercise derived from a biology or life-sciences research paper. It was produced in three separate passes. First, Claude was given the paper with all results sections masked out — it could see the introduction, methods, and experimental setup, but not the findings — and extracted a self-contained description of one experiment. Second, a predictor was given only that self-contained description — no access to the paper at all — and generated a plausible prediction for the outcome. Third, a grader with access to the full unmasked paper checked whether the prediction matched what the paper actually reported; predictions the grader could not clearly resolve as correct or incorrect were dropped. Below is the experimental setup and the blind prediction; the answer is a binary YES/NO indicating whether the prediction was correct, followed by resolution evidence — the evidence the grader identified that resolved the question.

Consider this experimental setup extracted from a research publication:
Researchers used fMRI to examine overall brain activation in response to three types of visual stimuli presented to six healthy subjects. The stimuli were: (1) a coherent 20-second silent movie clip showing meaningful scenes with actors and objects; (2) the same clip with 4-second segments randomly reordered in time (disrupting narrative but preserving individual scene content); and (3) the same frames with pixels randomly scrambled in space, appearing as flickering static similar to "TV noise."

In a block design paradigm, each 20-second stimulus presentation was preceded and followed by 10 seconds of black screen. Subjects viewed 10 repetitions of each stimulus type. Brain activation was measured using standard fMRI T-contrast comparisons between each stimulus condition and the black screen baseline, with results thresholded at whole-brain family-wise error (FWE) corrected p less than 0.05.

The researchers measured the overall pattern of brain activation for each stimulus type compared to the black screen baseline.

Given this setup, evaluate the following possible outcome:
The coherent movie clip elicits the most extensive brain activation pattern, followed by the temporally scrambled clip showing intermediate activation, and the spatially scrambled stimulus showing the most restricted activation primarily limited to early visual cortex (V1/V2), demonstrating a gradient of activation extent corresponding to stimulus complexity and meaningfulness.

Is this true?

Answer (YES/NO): NO